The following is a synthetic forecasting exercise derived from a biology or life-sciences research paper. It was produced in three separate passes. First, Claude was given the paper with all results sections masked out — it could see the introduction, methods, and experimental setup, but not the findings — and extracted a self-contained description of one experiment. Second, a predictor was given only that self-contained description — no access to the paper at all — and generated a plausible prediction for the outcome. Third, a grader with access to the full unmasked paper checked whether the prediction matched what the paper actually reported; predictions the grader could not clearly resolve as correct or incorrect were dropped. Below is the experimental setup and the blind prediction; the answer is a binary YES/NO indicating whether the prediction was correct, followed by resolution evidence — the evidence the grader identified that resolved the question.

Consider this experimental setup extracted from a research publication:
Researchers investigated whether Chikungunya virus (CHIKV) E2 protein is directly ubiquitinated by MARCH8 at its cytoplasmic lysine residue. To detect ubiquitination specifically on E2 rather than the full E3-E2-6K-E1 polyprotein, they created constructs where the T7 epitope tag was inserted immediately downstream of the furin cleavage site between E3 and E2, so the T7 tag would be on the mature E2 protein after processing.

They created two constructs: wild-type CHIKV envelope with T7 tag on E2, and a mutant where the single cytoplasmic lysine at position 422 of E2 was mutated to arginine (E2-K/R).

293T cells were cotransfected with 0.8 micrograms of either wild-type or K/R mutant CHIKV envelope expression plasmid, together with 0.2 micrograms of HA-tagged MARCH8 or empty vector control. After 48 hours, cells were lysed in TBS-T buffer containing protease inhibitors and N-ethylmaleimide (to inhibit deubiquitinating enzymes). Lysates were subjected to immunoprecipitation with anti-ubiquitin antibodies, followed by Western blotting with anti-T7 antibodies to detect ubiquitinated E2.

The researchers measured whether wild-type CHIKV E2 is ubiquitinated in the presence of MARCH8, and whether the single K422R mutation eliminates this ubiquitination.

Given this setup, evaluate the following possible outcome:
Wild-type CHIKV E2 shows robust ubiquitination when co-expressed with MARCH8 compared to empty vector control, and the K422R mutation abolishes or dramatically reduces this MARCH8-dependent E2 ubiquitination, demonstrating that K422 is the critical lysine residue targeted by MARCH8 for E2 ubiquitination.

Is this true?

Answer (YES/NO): YES